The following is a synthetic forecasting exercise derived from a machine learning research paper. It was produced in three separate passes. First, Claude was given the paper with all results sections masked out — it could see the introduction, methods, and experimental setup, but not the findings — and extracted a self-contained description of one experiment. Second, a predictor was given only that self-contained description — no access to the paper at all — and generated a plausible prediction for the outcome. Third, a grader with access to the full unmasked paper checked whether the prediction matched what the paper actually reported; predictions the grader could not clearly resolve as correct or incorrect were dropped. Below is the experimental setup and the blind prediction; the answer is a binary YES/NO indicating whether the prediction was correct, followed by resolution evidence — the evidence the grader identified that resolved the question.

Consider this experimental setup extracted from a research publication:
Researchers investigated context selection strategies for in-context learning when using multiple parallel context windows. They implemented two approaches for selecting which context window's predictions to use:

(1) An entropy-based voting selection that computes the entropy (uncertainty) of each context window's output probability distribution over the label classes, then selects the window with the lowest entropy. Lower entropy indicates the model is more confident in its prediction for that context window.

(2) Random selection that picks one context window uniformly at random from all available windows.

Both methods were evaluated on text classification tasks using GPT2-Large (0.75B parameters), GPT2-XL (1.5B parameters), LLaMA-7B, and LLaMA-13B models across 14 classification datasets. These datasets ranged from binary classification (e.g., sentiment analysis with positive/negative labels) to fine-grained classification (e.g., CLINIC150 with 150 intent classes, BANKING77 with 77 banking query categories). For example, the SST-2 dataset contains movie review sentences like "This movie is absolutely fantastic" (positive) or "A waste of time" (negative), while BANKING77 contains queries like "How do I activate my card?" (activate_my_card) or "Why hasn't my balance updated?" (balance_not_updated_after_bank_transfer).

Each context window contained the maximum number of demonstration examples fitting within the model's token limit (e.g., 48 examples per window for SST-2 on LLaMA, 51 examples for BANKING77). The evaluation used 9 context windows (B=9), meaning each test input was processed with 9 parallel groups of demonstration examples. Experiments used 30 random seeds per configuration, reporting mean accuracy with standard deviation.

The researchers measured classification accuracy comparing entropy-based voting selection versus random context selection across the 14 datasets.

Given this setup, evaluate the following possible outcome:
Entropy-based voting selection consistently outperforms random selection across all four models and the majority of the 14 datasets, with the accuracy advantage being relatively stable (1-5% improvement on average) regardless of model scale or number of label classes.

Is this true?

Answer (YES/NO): NO